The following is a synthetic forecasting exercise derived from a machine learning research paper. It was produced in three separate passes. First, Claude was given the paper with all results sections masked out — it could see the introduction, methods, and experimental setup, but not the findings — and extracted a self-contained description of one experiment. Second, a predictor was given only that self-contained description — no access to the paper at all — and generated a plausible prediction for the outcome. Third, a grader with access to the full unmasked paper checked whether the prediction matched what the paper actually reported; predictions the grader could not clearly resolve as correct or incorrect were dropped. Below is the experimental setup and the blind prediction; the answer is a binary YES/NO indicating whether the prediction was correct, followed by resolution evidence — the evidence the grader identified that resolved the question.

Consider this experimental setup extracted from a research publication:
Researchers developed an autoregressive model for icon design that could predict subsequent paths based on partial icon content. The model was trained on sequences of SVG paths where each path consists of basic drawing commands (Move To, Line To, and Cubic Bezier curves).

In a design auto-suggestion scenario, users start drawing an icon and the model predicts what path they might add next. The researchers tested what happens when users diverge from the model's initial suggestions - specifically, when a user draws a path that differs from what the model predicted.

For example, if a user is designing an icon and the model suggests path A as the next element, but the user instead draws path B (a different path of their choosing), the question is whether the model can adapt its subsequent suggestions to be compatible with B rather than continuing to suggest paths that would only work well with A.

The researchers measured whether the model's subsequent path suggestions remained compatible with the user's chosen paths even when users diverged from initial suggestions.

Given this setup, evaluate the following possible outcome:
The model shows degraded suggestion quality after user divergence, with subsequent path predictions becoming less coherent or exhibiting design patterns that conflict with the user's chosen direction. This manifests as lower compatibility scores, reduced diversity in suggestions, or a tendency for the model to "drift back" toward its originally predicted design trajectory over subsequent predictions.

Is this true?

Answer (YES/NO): NO